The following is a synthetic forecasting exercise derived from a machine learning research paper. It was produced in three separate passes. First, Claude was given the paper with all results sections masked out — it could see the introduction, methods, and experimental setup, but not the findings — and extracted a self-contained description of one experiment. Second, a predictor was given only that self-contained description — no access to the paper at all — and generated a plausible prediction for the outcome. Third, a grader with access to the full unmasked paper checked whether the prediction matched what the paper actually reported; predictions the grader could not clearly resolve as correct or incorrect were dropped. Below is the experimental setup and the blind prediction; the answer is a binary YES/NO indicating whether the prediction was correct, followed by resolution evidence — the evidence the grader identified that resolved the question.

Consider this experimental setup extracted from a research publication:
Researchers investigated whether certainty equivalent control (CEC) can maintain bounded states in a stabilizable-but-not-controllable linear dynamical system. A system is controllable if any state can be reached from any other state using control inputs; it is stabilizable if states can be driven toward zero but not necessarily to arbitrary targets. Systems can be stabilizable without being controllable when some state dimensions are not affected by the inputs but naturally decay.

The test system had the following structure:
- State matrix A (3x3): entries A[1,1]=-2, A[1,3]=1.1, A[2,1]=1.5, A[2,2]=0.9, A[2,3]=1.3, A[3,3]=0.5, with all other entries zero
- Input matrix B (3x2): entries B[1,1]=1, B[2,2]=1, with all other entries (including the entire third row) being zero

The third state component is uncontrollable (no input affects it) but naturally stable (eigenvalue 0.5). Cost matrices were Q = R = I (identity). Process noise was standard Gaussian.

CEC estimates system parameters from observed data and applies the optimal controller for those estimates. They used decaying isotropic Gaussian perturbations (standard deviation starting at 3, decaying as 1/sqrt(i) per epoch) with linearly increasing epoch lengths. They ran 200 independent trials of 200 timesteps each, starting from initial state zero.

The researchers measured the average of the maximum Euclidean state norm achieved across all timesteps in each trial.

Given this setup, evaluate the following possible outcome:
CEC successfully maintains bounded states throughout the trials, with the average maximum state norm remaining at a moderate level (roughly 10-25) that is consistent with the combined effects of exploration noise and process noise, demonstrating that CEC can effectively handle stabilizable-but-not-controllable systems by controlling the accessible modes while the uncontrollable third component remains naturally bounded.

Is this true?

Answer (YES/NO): NO